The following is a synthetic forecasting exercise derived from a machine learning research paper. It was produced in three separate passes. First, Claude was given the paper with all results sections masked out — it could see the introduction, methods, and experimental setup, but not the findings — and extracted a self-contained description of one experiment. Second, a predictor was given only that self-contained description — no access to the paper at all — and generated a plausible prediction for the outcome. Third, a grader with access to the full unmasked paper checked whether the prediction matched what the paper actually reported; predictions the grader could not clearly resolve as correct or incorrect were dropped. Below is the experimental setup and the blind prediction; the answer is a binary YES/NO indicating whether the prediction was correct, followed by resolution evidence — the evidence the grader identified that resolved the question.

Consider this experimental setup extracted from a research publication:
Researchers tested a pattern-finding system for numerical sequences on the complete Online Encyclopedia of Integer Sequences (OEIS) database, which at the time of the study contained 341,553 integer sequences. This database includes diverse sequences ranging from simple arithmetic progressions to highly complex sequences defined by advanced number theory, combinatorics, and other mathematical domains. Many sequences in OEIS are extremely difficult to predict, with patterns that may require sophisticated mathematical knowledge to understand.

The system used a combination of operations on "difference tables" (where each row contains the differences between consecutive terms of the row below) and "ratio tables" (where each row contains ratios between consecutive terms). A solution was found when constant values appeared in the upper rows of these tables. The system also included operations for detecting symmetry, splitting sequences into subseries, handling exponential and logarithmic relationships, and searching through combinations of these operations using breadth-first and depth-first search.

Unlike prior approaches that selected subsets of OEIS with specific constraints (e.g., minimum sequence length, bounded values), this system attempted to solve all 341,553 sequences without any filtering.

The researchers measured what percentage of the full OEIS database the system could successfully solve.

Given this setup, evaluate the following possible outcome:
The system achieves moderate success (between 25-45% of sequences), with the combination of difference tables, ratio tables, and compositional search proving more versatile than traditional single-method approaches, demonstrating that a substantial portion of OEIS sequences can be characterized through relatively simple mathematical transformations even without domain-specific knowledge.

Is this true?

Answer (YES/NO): YES